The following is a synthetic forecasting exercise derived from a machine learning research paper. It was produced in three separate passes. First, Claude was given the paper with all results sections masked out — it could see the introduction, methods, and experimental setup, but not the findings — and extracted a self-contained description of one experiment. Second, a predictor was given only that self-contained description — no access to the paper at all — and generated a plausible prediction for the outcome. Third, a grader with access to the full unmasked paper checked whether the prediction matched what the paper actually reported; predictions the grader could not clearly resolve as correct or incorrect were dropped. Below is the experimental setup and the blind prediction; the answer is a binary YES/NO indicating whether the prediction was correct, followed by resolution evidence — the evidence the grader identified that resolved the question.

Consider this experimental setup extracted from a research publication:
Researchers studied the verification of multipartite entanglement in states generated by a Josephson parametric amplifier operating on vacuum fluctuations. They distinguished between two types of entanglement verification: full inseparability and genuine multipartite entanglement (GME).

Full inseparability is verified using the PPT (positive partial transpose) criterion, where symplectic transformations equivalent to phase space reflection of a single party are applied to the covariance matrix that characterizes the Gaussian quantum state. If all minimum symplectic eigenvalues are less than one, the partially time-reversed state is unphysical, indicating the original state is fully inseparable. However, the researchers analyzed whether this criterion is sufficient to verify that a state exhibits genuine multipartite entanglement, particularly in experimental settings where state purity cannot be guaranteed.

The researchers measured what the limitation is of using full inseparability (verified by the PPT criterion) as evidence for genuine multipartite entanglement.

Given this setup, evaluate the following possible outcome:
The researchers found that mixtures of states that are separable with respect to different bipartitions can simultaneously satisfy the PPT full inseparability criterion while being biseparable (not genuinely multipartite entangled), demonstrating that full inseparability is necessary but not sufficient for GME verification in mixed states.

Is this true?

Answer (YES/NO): NO